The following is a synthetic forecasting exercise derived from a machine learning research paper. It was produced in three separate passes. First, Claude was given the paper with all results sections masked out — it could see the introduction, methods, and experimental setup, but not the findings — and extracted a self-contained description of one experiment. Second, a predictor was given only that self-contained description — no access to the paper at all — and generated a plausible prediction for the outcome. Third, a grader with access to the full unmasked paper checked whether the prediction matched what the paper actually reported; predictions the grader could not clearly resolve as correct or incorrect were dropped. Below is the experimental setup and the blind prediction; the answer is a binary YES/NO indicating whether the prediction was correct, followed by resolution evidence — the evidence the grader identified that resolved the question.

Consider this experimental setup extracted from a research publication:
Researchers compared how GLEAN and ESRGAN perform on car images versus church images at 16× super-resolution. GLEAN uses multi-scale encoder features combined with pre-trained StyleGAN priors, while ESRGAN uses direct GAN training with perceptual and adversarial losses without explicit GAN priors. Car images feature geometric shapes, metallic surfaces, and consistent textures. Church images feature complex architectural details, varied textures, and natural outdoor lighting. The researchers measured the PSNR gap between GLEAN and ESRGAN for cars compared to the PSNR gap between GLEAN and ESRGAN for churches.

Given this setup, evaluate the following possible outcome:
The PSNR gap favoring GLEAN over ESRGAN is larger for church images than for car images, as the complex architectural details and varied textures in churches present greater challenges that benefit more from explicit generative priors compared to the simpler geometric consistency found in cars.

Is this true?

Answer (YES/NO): YES